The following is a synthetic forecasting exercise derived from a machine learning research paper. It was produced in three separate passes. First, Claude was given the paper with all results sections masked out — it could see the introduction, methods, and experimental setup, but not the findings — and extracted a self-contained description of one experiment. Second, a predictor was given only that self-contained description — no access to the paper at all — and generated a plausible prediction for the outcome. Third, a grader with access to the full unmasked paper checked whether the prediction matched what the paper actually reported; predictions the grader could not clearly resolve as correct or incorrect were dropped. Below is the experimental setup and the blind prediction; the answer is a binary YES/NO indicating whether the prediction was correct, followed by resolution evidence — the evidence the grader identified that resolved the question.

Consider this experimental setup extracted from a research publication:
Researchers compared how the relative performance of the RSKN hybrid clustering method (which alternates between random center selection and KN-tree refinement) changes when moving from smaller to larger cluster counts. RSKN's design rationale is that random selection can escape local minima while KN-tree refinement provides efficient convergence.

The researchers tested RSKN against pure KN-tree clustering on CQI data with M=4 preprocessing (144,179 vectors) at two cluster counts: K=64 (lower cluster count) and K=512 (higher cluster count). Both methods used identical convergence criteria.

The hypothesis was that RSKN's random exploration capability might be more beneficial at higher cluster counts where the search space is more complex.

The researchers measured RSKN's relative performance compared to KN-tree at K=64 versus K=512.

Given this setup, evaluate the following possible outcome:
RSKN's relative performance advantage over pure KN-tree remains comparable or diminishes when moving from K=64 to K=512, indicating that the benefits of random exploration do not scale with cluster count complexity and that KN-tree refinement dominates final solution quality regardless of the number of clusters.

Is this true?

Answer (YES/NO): NO